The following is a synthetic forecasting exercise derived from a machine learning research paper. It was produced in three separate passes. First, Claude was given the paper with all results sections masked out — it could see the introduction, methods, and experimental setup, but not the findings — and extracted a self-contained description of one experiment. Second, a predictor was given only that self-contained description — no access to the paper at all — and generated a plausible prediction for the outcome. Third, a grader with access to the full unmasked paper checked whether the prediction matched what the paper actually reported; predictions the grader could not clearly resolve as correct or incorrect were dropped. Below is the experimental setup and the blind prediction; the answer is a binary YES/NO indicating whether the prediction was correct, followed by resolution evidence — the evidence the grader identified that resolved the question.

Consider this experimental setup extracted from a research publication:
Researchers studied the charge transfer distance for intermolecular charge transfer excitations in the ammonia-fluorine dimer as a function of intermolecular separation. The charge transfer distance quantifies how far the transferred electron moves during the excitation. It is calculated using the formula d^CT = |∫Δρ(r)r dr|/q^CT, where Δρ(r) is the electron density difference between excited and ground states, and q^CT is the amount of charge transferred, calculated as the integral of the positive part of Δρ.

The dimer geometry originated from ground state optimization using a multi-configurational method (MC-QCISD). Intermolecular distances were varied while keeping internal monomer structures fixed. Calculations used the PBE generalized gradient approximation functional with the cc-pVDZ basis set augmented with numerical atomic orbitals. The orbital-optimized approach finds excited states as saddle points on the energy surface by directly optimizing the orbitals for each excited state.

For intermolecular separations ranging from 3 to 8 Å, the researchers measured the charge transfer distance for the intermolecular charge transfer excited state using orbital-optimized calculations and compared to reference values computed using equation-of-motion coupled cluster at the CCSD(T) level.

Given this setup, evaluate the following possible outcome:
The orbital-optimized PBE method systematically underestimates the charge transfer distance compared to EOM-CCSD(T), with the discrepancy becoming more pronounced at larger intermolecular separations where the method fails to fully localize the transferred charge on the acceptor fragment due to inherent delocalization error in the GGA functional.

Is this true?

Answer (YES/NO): NO